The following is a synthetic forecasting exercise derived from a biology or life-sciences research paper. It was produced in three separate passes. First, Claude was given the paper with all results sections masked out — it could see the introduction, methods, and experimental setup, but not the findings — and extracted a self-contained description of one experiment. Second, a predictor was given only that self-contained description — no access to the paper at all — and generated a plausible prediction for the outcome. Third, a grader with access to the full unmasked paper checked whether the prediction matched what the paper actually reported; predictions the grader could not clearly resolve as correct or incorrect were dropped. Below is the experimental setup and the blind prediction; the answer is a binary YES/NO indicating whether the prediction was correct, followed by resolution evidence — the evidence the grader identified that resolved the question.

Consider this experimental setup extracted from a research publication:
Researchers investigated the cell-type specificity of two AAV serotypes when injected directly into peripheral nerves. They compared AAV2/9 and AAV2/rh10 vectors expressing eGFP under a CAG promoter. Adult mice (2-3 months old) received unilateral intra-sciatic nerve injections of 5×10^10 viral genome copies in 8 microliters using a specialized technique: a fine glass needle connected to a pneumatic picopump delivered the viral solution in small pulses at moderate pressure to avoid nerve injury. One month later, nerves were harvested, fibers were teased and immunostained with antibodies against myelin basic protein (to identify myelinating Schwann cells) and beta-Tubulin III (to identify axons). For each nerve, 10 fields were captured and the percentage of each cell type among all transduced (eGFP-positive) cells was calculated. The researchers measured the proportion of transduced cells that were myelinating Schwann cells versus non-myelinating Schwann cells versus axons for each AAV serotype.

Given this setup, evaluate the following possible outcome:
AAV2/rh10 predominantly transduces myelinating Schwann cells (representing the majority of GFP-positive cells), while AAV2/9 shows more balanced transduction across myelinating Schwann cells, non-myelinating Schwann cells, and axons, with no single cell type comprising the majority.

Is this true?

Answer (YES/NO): NO